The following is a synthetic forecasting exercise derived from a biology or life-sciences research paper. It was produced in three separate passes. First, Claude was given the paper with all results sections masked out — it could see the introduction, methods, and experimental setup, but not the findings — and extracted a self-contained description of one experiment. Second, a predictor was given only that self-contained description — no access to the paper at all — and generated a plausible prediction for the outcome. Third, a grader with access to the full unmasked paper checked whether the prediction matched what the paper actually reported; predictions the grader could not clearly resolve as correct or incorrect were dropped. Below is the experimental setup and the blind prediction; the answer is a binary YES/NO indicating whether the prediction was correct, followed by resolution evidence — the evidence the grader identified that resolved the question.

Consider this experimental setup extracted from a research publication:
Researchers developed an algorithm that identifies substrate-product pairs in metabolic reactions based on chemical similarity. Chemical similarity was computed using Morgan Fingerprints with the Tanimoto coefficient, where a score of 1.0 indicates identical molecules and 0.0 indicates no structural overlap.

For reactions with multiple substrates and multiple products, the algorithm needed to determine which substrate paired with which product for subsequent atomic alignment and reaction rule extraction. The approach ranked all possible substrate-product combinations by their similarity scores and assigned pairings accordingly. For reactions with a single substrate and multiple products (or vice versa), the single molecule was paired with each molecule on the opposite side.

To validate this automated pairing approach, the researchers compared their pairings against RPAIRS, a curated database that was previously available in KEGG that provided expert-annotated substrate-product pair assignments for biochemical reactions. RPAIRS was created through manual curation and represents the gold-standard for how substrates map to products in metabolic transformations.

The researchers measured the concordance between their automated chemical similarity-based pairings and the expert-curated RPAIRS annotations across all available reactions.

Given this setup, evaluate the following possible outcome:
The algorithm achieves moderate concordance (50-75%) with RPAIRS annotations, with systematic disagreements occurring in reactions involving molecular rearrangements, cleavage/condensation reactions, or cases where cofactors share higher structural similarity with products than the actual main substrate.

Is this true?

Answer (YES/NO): NO